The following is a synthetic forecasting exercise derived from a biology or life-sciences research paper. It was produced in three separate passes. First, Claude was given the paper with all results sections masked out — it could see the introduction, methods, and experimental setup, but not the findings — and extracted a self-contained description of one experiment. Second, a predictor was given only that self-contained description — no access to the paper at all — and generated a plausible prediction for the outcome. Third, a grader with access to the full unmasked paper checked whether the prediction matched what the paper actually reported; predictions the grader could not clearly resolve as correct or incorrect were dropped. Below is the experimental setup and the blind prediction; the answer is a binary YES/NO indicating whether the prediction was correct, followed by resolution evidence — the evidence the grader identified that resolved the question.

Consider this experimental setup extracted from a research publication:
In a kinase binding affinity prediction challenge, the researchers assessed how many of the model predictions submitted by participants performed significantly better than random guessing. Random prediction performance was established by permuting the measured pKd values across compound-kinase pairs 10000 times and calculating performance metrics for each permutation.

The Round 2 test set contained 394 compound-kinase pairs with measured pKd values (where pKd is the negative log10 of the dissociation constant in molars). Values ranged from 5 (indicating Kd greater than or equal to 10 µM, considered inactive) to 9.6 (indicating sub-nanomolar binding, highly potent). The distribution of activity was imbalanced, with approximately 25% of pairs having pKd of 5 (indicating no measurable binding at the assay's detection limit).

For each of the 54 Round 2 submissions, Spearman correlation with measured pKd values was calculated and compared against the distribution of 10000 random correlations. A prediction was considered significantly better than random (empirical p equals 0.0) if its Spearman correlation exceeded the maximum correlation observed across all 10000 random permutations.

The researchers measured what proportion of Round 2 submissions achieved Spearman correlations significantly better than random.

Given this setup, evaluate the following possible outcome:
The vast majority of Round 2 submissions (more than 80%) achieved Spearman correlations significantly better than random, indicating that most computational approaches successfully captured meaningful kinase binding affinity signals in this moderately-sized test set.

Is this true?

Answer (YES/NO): NO